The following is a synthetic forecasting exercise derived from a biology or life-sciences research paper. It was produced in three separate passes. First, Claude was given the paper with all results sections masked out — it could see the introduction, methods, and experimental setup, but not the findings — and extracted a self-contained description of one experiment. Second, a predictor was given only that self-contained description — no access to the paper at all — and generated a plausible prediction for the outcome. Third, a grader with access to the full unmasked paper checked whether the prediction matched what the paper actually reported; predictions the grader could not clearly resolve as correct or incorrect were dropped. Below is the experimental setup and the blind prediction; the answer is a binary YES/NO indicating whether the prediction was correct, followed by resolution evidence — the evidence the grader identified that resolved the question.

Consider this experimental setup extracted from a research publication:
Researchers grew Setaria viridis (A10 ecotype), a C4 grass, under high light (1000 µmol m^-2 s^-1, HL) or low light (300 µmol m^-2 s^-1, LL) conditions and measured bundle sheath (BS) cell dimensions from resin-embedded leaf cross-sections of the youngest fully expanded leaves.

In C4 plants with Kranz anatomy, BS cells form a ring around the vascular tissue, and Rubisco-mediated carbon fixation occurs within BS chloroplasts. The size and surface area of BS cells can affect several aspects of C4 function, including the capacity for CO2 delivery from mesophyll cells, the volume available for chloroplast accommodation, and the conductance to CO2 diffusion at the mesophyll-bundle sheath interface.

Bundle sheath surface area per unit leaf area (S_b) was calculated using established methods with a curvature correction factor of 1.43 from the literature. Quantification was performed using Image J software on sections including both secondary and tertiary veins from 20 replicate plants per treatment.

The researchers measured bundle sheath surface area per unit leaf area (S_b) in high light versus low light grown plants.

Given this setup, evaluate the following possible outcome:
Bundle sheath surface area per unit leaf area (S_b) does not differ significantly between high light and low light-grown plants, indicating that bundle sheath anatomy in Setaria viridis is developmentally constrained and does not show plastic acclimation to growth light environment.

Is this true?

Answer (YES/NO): NO